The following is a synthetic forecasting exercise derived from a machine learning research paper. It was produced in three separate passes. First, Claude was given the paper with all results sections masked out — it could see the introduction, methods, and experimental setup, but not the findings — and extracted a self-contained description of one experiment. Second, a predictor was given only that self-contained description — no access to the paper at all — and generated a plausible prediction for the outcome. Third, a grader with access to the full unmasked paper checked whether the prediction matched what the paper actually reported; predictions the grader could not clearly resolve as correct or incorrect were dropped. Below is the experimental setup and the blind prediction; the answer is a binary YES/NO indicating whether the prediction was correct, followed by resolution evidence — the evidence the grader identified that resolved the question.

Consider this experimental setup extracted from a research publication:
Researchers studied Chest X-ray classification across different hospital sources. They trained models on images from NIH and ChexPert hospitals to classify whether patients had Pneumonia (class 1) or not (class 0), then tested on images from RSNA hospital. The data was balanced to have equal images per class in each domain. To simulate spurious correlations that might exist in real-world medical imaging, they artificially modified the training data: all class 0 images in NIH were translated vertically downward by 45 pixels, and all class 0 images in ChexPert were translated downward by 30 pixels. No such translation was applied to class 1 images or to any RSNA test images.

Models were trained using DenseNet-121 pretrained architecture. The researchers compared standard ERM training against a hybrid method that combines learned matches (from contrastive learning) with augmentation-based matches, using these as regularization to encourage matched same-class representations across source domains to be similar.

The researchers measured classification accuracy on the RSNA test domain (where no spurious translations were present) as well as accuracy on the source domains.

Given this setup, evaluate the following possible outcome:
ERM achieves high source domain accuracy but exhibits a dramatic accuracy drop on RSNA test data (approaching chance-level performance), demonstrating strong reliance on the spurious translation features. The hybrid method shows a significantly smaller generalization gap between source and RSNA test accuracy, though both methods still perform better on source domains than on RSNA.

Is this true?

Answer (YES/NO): YES